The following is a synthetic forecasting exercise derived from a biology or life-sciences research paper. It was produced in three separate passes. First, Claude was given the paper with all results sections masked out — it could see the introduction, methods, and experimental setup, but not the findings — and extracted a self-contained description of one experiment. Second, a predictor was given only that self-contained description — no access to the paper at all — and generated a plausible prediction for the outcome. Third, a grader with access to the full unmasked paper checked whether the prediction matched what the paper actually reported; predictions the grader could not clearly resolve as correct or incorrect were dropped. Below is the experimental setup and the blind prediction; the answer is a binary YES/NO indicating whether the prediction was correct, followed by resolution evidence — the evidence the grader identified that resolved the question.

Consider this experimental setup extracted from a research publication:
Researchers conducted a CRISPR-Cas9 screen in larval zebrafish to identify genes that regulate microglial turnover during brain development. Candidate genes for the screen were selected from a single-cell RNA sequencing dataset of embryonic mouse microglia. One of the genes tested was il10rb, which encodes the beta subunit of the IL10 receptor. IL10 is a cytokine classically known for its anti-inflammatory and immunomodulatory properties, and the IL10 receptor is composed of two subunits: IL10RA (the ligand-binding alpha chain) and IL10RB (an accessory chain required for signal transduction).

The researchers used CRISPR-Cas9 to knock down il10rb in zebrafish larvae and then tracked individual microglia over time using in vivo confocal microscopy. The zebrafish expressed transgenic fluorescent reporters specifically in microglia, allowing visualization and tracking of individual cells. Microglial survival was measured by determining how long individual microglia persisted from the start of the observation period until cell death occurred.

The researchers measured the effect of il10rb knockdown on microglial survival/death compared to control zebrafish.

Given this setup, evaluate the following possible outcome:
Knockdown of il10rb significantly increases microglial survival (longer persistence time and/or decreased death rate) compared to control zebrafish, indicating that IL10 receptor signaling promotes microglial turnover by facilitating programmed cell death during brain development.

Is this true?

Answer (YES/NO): YES